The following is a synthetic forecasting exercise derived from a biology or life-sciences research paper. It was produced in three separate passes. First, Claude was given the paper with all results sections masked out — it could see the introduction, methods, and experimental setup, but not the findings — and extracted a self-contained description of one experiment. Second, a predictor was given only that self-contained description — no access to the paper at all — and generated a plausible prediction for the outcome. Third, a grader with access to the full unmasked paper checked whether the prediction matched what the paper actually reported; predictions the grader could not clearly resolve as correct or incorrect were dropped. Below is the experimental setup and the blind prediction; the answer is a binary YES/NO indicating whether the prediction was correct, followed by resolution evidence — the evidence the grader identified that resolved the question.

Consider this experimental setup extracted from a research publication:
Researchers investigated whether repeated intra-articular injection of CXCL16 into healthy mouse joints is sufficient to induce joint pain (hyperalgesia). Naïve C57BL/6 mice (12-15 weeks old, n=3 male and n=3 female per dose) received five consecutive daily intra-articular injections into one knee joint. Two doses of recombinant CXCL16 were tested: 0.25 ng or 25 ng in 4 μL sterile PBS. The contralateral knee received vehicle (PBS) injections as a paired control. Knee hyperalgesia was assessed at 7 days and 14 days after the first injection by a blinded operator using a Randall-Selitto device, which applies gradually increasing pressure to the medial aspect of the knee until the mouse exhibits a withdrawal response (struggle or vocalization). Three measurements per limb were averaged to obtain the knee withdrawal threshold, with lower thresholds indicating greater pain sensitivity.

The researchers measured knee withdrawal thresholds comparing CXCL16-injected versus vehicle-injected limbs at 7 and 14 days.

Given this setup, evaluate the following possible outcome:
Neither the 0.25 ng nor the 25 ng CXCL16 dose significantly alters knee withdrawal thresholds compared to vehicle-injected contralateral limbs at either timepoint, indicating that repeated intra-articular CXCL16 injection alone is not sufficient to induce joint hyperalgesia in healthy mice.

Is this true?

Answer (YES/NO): NO